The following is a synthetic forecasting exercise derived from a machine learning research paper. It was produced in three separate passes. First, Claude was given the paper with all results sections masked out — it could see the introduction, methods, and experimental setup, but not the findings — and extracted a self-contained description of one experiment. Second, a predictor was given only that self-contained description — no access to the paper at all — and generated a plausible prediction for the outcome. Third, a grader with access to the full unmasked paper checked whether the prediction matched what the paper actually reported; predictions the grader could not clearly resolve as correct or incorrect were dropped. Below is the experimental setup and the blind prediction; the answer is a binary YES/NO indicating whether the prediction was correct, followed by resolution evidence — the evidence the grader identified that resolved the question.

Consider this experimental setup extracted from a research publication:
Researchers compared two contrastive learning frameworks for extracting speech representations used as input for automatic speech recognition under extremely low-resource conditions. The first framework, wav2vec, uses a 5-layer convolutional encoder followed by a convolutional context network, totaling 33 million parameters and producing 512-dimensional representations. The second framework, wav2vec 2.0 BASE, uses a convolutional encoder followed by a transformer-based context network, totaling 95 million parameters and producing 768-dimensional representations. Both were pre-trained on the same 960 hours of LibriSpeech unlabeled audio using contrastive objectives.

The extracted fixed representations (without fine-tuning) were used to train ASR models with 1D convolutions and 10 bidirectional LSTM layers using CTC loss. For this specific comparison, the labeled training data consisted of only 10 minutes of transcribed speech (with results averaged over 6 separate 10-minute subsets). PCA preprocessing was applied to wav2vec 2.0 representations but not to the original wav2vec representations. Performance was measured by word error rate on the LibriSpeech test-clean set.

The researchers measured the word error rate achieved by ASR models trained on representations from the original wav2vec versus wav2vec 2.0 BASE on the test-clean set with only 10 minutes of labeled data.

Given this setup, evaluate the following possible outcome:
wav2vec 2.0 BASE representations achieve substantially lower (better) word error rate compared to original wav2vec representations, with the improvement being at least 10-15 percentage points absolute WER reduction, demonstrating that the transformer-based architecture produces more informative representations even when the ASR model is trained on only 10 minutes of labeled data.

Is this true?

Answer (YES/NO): NO